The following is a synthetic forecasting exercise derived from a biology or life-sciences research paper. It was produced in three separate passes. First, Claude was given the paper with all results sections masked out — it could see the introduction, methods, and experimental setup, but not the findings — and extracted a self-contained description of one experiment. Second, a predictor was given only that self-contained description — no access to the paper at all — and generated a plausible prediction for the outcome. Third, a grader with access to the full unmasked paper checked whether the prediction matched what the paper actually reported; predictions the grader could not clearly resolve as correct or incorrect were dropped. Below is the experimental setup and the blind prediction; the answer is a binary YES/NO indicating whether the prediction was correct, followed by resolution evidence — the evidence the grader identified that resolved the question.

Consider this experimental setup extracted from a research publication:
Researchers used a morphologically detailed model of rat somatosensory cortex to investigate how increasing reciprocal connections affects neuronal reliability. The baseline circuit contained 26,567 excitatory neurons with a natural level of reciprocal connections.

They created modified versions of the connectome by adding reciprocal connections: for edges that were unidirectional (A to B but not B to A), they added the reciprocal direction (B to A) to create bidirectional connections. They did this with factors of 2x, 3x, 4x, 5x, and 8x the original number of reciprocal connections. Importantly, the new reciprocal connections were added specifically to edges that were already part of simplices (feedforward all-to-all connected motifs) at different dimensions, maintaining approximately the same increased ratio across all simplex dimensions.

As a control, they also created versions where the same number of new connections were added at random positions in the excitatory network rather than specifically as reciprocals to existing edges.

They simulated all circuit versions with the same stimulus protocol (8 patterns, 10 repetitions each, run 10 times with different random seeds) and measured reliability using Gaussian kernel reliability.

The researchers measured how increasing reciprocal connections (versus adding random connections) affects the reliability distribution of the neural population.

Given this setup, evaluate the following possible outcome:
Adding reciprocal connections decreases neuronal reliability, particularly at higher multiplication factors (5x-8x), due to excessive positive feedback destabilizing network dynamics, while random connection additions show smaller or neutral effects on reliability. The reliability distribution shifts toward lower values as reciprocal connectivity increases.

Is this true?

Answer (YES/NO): NO